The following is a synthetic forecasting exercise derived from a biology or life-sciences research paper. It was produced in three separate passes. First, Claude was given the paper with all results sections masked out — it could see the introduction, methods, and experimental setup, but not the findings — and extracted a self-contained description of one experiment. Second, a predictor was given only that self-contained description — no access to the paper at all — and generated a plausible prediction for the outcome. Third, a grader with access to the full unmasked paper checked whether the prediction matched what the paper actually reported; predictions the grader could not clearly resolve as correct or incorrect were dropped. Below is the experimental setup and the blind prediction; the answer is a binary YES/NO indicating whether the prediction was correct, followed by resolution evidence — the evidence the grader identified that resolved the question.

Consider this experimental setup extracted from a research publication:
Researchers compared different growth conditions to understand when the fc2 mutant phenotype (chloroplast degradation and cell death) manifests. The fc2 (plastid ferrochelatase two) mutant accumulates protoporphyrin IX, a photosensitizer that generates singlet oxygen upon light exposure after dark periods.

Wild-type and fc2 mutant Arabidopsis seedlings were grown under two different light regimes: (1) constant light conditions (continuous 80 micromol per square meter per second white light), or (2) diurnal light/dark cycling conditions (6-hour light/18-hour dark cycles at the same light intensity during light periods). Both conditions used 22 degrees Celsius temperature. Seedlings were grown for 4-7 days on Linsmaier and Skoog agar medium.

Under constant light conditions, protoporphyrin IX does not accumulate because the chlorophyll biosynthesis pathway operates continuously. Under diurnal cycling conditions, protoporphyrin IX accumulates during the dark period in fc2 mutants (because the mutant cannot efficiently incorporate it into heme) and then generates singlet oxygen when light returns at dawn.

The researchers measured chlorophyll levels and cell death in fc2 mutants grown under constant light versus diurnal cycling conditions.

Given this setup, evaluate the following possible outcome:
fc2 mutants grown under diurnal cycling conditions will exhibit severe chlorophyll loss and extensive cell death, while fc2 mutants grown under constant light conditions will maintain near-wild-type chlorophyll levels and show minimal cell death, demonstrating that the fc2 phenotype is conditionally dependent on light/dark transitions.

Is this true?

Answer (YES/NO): YES